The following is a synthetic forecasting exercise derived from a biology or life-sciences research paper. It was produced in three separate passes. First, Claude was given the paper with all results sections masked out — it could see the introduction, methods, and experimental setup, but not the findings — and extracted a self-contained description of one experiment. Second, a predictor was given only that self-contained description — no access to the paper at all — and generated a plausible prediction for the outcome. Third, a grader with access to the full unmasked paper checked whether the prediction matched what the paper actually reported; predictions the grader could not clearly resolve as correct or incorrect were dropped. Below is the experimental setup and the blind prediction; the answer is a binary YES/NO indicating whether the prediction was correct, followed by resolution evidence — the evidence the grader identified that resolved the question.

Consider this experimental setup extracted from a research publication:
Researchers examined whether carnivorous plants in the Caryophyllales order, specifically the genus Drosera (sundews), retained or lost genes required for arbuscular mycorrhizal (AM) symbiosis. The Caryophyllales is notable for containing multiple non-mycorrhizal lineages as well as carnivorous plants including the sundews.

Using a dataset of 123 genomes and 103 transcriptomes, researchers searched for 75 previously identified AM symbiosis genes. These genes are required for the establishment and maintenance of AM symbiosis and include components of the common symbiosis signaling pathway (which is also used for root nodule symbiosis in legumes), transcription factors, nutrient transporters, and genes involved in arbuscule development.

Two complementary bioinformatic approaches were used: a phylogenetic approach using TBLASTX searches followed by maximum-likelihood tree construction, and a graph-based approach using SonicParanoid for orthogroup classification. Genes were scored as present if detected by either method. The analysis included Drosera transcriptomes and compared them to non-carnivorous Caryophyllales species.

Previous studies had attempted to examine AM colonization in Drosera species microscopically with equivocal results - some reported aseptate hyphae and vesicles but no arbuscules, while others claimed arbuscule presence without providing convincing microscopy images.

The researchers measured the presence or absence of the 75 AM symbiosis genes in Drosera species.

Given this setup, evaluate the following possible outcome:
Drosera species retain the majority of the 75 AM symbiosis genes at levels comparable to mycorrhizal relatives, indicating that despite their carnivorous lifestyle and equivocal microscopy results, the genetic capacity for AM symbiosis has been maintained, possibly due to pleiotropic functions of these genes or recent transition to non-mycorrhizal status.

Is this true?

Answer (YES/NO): NO